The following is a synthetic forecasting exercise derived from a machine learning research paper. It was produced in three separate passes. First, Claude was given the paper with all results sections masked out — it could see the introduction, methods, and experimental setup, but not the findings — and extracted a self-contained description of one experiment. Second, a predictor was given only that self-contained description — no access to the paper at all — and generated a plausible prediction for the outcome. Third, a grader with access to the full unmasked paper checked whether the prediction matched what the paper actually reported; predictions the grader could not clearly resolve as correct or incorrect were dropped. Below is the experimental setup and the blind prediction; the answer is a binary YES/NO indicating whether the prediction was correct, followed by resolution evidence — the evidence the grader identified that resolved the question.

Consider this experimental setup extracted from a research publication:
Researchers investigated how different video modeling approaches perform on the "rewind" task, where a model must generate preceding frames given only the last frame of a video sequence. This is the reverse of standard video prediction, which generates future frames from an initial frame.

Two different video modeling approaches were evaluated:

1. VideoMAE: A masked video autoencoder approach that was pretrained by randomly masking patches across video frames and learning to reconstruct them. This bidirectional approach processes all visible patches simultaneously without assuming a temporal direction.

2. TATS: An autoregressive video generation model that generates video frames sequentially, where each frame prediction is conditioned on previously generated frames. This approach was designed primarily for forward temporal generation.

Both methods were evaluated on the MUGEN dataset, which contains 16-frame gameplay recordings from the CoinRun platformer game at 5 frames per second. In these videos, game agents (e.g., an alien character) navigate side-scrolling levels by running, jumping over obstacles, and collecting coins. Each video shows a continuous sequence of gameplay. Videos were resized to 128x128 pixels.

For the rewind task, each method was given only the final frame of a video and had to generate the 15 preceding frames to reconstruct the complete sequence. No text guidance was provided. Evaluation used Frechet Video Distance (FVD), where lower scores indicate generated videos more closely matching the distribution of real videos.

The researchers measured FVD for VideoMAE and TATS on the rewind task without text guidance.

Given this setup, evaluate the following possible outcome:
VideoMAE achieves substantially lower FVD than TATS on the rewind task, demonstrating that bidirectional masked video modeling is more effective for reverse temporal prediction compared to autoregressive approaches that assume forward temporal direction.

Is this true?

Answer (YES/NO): NO